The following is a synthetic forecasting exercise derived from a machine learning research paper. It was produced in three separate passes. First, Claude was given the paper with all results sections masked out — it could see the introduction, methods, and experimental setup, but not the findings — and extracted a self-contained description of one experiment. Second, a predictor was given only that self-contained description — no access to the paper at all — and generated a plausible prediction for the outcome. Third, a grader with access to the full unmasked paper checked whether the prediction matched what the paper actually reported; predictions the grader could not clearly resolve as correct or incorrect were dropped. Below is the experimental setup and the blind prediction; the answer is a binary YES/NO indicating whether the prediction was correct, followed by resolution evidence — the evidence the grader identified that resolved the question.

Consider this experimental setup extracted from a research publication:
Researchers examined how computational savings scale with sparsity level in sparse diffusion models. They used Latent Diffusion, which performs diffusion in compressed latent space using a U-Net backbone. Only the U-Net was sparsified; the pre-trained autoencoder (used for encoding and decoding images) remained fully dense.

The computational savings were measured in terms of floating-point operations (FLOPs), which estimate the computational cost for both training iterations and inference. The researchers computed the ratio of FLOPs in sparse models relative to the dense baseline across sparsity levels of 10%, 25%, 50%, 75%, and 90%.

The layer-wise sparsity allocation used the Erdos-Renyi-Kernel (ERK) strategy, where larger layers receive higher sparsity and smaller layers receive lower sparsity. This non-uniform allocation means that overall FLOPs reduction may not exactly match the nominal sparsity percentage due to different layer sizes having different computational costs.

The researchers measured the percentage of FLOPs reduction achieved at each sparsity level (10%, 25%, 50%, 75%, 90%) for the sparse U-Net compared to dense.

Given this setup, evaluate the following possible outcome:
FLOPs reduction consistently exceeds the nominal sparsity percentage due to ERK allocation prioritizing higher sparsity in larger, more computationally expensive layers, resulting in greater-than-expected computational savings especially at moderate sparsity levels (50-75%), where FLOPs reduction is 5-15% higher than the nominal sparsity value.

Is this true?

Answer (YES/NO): NO